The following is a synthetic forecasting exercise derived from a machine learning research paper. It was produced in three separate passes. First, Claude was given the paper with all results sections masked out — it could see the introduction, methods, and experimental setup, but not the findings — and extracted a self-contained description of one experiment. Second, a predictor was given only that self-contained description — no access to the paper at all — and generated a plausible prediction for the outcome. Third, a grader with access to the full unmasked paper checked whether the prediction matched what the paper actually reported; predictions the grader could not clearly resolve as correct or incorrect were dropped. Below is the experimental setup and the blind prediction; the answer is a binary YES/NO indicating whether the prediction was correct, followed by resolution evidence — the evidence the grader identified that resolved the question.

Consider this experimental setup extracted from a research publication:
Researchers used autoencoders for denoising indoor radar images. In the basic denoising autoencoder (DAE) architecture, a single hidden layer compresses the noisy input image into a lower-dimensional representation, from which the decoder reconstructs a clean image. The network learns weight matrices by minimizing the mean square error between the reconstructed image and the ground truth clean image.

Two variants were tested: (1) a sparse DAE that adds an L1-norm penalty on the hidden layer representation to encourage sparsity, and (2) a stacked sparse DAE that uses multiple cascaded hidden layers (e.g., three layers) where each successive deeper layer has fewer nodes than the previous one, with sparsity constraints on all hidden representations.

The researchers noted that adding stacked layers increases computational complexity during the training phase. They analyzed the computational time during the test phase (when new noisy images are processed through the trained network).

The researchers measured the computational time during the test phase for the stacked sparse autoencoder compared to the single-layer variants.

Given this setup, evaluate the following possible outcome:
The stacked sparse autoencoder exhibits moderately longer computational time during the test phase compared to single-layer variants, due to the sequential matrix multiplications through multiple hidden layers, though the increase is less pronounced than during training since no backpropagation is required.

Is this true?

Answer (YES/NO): NO